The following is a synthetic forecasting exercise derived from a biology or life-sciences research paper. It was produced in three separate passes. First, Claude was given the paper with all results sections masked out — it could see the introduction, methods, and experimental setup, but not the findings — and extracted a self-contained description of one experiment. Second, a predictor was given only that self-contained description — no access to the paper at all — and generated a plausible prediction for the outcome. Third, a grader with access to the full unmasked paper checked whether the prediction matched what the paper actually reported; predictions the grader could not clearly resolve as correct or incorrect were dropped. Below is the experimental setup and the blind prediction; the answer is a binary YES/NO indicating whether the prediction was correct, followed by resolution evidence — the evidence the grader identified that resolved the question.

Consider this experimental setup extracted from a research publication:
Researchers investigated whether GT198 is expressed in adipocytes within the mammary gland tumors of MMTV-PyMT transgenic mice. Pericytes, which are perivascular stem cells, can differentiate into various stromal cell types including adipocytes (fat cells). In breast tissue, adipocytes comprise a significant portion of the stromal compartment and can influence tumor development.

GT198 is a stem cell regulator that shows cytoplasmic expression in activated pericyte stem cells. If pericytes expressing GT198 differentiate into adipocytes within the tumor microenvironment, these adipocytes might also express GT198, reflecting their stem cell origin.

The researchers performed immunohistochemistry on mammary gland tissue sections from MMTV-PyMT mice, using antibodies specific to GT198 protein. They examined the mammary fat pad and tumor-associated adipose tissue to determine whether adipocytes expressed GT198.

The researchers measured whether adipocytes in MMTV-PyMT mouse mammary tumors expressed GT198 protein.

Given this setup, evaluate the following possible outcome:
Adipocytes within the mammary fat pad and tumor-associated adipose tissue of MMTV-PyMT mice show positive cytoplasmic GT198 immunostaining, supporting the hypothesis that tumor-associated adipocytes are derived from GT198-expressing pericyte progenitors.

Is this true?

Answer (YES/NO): YES